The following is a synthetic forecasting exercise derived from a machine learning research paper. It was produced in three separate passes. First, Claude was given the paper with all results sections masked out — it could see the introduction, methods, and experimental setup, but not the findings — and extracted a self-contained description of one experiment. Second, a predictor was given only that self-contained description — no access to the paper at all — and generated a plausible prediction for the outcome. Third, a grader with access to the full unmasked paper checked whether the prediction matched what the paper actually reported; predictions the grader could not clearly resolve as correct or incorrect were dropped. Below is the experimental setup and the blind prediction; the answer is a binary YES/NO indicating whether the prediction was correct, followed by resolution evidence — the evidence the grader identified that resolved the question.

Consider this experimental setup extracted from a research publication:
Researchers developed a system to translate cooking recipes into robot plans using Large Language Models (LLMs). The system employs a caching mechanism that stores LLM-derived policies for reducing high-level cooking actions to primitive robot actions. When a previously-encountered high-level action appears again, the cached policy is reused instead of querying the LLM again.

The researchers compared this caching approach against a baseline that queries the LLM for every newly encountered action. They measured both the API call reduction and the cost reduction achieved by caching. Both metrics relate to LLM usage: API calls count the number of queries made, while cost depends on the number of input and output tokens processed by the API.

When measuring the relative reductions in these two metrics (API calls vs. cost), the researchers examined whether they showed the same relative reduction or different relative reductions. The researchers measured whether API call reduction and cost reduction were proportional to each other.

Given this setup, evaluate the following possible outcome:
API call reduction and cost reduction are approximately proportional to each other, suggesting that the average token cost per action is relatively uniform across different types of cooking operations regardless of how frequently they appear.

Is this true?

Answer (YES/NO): NO